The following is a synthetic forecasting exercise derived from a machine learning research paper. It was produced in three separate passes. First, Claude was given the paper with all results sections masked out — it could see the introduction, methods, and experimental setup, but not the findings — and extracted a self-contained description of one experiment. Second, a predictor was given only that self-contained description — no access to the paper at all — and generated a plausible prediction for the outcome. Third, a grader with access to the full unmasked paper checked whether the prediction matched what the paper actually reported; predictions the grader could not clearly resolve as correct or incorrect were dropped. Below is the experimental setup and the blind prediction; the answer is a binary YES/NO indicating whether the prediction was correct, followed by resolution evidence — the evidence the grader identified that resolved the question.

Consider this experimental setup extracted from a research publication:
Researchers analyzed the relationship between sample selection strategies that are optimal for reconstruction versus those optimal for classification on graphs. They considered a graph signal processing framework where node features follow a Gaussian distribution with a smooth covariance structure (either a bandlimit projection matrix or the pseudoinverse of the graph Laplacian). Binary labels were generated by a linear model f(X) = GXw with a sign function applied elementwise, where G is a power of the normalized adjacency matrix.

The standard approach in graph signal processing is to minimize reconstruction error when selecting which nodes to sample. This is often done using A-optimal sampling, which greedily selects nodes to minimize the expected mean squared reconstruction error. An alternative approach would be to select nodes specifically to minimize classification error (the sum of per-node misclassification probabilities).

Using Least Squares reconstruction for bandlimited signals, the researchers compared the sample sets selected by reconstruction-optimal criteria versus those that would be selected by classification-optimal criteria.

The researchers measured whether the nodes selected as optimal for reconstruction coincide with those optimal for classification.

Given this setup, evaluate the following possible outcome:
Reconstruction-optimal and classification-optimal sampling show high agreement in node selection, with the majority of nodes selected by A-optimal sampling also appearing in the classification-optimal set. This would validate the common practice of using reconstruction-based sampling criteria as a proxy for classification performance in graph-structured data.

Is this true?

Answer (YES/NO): NO